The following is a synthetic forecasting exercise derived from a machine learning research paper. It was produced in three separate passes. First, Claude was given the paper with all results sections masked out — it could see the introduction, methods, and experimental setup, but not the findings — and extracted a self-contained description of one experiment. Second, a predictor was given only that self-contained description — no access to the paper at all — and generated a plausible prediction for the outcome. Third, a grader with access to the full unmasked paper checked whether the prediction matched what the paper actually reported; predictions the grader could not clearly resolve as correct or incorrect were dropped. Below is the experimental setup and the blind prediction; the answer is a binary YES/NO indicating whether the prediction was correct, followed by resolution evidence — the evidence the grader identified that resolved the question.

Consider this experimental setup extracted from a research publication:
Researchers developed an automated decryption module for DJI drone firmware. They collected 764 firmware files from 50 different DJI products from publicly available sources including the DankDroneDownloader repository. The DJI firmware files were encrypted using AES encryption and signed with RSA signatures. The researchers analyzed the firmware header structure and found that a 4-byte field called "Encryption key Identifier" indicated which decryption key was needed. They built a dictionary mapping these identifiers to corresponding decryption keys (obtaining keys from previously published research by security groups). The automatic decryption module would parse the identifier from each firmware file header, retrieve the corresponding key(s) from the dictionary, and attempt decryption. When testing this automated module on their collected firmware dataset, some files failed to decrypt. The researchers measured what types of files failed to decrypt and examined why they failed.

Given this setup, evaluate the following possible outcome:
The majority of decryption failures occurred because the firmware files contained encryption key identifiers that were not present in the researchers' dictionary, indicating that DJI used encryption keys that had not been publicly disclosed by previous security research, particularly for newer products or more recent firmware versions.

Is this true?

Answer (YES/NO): NO